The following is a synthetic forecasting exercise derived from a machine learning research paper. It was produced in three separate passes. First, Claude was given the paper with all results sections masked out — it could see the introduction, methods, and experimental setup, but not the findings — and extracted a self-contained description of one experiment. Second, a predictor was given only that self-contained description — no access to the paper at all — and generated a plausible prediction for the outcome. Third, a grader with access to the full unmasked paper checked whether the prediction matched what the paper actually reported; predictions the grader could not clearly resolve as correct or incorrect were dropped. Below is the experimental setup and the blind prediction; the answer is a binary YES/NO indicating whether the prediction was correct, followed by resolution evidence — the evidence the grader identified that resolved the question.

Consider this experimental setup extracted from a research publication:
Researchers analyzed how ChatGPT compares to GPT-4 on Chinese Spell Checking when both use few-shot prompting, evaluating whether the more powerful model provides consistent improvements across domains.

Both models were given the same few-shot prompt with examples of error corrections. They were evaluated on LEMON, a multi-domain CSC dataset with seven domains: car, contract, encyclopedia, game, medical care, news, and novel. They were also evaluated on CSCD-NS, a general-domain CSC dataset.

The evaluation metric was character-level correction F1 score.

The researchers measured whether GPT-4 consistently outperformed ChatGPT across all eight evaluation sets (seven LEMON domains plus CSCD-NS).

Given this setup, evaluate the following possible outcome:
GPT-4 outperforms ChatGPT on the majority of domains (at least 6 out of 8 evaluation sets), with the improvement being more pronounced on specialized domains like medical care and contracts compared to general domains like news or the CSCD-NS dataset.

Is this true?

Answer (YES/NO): NO